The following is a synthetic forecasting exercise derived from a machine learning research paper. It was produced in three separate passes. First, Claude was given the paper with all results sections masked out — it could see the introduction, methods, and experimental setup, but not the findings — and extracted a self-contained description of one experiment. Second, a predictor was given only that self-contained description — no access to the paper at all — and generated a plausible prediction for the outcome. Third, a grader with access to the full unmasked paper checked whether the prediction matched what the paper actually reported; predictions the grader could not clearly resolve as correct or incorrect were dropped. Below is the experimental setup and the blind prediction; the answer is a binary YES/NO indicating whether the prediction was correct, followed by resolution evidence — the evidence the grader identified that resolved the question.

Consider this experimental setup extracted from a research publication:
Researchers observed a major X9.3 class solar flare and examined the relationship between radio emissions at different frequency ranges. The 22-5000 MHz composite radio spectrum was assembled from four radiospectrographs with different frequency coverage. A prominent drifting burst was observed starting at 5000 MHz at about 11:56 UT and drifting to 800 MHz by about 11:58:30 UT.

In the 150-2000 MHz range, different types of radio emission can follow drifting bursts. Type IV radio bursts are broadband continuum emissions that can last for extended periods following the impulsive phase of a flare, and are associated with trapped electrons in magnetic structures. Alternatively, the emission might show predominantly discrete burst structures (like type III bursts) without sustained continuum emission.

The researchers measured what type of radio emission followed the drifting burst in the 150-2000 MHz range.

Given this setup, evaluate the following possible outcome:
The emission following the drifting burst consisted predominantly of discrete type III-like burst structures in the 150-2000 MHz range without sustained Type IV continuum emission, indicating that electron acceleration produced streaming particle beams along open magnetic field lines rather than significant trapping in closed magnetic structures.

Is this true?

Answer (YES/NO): NO